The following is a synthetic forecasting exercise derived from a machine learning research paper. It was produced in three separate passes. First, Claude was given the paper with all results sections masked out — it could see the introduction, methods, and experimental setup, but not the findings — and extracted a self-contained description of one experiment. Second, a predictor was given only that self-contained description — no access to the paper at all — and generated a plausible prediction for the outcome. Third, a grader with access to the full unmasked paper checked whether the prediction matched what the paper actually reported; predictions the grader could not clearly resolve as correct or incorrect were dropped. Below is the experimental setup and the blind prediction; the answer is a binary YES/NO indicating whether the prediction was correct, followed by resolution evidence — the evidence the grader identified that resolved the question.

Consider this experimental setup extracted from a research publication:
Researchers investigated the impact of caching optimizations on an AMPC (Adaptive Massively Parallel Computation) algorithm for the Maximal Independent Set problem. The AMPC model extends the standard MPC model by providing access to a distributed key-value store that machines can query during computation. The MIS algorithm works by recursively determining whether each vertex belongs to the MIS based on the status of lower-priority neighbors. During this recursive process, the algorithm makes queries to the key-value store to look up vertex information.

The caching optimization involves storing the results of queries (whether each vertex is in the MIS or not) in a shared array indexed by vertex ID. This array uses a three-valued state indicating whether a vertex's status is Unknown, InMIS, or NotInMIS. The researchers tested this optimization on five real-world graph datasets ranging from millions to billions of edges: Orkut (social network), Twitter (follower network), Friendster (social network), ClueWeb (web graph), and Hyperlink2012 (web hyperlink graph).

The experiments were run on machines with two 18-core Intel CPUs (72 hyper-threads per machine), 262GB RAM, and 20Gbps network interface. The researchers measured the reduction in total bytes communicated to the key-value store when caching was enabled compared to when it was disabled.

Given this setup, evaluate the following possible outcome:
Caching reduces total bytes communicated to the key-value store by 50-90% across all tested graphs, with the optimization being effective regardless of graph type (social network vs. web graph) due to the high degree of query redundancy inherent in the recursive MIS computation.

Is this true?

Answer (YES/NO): NO